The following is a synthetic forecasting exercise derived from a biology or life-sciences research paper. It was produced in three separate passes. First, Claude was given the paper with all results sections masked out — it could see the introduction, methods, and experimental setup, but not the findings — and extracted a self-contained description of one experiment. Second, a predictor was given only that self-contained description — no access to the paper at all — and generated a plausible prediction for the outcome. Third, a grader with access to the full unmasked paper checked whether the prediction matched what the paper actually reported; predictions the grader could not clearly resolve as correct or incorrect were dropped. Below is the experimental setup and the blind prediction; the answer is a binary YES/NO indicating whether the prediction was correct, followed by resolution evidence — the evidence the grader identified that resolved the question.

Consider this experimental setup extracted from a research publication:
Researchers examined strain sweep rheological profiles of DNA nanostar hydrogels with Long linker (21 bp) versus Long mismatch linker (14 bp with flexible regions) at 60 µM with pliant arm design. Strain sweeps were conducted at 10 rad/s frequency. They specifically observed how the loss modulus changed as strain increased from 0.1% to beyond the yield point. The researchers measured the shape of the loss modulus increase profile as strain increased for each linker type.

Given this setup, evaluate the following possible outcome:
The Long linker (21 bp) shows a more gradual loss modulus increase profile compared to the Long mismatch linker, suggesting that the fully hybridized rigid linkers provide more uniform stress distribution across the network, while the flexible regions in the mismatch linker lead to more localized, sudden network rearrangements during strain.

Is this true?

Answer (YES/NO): NO